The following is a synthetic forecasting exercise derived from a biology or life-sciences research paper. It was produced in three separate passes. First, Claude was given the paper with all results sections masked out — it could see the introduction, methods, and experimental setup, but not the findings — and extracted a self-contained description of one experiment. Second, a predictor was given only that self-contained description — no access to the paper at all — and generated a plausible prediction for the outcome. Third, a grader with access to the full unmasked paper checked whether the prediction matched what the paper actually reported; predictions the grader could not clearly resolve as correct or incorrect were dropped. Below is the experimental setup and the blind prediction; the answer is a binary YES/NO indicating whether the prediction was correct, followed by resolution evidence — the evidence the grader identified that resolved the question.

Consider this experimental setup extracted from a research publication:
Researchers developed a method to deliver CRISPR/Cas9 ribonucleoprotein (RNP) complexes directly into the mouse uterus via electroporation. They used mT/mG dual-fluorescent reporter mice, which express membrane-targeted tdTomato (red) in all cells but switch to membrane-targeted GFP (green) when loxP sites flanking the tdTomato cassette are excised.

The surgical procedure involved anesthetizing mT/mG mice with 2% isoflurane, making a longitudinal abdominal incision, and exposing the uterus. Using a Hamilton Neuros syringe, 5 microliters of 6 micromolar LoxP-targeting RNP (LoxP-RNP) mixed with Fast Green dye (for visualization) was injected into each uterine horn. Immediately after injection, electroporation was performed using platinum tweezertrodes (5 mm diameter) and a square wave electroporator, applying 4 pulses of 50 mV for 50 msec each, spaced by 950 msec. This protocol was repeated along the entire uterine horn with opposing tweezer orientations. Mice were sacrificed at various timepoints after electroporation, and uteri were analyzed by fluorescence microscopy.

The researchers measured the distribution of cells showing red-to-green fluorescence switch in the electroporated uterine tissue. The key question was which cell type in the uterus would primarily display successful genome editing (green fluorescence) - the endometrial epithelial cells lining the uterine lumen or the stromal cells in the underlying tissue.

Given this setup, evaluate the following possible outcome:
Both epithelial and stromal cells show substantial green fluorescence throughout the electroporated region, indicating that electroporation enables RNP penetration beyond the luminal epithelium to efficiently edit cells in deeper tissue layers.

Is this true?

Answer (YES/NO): NO